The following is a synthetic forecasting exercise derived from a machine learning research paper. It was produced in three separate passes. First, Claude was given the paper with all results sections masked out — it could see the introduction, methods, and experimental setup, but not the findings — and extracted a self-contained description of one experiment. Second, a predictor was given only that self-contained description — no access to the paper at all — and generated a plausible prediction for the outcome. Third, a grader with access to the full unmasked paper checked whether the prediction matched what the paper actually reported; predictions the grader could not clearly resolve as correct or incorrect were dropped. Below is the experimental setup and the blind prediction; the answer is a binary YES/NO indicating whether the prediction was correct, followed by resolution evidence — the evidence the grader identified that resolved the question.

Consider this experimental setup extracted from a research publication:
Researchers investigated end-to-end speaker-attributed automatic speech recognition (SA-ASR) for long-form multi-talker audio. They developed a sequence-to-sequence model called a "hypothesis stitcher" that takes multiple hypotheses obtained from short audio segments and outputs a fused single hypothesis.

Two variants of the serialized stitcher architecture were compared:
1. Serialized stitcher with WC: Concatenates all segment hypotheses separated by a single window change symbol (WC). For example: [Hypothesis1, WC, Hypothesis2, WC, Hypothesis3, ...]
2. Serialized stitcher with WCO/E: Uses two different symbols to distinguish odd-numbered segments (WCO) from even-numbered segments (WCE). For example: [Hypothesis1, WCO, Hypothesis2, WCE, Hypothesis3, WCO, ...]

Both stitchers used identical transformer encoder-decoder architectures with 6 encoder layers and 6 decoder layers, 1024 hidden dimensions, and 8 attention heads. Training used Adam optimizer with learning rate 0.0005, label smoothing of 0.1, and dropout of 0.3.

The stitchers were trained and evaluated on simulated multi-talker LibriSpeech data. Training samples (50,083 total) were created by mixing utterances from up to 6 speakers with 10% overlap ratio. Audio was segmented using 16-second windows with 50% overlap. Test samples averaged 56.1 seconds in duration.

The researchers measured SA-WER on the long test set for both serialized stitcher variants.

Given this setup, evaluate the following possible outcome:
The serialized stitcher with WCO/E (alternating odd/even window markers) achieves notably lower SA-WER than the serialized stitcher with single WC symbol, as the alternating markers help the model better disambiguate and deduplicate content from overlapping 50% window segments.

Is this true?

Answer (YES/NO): NO